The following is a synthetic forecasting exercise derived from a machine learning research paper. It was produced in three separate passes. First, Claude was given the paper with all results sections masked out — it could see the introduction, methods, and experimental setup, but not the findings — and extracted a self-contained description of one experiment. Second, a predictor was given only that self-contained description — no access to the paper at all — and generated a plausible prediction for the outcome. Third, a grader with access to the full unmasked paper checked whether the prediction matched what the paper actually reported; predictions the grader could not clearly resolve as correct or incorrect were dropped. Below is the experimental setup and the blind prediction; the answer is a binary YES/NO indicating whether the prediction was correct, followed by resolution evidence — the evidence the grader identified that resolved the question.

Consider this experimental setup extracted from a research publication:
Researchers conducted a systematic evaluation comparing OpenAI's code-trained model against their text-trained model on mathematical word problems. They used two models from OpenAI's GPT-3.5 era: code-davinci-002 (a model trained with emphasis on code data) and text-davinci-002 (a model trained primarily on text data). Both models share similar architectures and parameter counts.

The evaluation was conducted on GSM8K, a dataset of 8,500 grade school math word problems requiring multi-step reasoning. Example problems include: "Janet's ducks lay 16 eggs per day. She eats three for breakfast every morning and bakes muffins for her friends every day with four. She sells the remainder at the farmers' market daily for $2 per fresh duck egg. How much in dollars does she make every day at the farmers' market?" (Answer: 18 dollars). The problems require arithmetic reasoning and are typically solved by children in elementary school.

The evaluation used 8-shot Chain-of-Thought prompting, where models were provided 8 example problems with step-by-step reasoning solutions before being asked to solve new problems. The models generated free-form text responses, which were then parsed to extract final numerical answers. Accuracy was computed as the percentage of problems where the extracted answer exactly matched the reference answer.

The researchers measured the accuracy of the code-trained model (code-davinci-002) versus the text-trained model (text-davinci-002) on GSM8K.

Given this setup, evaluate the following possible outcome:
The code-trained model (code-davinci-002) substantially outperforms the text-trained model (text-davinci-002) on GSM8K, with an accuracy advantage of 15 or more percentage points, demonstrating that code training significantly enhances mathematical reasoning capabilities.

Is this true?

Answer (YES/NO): NO